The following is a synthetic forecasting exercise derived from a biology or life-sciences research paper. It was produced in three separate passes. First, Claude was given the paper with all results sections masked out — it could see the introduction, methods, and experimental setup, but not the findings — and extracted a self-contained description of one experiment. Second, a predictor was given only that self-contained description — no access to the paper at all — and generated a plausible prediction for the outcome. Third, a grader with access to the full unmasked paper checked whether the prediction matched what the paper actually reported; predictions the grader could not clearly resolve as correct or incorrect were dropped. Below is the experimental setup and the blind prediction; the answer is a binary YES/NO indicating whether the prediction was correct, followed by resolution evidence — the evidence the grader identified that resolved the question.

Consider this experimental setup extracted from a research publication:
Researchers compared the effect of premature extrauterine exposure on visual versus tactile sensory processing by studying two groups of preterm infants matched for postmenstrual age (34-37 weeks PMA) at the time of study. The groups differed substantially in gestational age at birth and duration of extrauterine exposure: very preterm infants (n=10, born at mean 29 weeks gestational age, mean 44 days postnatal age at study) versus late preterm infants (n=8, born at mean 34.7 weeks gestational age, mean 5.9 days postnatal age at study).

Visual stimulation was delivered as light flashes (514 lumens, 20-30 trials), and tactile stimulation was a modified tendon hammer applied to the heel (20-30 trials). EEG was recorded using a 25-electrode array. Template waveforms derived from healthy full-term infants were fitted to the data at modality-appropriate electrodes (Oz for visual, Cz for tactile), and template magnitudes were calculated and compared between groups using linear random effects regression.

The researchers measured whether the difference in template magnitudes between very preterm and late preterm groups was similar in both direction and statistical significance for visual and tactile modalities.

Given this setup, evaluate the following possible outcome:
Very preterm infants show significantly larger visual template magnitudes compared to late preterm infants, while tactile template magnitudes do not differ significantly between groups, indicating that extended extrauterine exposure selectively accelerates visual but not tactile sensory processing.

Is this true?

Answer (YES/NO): NO